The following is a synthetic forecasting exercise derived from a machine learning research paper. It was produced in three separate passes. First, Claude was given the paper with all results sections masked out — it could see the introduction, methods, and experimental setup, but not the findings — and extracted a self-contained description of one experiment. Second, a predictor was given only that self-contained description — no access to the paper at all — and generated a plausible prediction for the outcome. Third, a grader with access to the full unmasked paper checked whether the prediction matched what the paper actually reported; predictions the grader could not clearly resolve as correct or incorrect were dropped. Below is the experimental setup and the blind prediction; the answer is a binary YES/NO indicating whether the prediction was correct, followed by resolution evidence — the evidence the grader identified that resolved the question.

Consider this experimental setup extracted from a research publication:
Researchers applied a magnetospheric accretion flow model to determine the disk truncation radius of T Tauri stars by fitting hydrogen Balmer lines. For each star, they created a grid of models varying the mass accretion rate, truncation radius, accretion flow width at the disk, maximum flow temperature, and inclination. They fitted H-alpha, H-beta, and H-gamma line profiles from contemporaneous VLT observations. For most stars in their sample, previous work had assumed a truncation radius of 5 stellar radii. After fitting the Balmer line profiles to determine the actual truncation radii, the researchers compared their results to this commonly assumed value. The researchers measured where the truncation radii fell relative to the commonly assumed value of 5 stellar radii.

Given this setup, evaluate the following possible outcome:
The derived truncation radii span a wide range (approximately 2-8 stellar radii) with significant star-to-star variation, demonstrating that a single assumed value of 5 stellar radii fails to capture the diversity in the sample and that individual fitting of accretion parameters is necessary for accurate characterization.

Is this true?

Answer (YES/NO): NO